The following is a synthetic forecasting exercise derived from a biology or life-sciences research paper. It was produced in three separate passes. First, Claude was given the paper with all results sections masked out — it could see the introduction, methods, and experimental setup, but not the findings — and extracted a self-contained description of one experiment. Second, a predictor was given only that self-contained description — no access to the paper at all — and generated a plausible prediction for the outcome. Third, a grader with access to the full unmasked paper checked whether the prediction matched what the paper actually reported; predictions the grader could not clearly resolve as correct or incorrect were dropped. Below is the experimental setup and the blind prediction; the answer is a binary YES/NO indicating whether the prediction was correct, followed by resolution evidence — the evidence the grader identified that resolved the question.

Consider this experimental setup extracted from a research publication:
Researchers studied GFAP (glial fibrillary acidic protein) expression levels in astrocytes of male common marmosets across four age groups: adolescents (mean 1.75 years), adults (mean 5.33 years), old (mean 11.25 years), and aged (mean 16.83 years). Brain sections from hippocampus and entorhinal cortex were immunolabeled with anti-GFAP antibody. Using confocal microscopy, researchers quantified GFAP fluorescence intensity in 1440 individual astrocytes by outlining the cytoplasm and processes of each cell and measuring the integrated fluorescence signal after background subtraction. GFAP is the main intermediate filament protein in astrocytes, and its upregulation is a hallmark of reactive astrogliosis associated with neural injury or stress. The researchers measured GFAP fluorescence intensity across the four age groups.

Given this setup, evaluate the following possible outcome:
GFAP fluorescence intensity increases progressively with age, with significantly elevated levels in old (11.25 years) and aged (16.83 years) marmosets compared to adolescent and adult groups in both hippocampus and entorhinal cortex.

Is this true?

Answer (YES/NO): NO